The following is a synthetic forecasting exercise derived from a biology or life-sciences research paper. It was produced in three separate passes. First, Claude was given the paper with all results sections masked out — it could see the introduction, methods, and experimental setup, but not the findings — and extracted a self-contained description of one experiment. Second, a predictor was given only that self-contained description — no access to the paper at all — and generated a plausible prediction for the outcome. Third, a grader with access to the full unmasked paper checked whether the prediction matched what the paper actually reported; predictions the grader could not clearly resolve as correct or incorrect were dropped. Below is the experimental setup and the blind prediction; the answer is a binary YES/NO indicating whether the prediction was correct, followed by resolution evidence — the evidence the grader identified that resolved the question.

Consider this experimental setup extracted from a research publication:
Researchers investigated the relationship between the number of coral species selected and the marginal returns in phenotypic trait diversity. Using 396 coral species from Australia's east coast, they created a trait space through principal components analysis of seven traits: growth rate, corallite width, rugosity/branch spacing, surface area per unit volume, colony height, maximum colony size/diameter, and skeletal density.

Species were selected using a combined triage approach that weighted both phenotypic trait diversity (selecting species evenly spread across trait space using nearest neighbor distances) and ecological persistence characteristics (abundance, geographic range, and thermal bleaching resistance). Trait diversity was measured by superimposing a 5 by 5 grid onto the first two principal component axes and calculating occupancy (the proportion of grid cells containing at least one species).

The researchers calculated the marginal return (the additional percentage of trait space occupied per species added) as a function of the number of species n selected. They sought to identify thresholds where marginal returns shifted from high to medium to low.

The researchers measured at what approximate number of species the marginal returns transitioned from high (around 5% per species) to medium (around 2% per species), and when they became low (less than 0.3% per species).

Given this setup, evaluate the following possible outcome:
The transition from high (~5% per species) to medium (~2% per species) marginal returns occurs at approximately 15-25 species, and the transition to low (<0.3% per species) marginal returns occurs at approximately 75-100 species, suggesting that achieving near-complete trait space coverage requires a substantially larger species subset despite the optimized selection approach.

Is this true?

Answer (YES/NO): NO